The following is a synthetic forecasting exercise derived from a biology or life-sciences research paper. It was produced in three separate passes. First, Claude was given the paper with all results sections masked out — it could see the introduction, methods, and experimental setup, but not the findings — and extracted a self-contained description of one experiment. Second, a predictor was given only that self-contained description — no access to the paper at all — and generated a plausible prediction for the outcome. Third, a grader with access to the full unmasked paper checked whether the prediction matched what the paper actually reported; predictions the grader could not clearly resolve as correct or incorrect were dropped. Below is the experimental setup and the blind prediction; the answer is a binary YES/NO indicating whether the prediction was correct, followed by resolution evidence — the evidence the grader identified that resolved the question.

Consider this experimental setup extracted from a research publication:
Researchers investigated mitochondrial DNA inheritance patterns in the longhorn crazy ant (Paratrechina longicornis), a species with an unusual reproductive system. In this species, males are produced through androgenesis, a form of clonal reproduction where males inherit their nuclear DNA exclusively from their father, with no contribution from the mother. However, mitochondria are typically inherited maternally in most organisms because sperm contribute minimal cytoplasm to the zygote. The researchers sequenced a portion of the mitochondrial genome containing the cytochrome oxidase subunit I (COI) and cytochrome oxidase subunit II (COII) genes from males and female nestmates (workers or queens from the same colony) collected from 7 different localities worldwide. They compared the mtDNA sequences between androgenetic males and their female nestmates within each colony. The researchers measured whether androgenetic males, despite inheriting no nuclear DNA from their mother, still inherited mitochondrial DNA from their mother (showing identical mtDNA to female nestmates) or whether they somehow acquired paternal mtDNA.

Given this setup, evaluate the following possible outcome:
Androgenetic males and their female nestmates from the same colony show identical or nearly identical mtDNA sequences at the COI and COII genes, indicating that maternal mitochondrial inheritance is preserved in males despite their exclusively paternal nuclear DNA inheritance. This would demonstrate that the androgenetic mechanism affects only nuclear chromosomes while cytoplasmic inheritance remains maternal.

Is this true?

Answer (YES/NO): YES